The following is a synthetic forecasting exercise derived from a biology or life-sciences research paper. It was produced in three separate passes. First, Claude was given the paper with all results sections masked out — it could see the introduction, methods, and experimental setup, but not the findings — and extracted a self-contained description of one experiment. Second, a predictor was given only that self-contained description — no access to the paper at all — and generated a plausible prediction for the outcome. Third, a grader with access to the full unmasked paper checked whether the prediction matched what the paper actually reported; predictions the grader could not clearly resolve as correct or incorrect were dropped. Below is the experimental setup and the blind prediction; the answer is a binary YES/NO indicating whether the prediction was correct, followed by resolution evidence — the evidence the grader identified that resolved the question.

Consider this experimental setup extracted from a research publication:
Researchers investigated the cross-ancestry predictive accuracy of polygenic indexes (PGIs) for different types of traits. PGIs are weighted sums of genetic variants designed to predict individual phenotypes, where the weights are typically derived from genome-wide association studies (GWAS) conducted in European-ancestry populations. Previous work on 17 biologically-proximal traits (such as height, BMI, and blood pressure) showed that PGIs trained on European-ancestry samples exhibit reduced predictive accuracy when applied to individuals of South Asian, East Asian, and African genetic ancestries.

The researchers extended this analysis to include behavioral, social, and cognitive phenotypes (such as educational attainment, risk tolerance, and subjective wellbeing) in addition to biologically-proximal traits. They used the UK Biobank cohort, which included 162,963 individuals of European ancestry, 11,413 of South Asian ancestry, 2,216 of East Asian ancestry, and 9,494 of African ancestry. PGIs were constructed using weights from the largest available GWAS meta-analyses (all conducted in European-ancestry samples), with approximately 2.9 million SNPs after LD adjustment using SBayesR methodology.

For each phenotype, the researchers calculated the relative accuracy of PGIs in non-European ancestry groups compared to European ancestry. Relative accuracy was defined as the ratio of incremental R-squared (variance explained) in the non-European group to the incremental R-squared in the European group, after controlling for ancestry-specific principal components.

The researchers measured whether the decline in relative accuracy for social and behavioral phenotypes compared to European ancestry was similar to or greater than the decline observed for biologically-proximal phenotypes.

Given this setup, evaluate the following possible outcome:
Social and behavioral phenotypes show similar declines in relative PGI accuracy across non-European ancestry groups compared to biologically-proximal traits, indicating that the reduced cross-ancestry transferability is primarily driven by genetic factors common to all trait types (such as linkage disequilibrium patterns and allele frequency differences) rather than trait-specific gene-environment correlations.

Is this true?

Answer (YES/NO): NO